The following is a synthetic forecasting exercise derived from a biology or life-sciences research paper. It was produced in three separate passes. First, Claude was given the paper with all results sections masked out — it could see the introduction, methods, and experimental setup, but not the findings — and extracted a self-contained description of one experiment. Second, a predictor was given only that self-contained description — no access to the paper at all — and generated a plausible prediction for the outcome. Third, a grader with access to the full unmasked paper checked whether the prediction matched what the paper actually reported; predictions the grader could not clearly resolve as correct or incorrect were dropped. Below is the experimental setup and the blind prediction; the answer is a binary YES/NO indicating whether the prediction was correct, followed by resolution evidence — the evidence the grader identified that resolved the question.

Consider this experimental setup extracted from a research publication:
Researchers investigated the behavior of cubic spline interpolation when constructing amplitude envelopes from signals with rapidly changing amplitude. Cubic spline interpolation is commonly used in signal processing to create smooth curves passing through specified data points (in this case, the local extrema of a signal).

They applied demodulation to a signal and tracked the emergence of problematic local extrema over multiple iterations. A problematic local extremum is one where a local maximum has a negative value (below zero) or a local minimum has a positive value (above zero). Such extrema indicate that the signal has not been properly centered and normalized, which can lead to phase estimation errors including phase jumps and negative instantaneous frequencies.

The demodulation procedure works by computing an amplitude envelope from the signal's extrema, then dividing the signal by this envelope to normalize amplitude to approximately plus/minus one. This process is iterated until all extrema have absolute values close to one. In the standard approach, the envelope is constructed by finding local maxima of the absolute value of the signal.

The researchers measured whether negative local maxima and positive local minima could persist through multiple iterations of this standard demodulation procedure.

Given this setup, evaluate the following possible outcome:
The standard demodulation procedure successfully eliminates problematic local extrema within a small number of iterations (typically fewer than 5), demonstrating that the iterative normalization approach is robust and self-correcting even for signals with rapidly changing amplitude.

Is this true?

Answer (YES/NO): NO